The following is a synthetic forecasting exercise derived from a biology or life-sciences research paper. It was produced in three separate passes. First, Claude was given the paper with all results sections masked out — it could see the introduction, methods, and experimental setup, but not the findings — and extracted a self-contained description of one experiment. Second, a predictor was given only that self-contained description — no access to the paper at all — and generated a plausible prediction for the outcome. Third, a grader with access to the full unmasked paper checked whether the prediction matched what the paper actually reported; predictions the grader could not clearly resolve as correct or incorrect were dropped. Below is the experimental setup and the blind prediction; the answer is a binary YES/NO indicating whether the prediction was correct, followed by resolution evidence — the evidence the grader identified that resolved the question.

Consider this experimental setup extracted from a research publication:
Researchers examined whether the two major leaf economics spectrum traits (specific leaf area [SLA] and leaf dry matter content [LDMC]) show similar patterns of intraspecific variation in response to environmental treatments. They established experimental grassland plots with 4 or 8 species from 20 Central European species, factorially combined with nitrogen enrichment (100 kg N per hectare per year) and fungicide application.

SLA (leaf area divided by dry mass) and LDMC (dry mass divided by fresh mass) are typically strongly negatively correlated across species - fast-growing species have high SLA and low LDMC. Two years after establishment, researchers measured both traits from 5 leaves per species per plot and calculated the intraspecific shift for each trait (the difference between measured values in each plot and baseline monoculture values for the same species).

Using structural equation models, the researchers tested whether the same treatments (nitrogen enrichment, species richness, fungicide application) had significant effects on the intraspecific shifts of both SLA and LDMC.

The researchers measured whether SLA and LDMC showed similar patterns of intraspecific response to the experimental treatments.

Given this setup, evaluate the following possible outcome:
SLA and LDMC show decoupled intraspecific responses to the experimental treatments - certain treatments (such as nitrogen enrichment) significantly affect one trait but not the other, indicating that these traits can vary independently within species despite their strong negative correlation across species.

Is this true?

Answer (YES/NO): YES